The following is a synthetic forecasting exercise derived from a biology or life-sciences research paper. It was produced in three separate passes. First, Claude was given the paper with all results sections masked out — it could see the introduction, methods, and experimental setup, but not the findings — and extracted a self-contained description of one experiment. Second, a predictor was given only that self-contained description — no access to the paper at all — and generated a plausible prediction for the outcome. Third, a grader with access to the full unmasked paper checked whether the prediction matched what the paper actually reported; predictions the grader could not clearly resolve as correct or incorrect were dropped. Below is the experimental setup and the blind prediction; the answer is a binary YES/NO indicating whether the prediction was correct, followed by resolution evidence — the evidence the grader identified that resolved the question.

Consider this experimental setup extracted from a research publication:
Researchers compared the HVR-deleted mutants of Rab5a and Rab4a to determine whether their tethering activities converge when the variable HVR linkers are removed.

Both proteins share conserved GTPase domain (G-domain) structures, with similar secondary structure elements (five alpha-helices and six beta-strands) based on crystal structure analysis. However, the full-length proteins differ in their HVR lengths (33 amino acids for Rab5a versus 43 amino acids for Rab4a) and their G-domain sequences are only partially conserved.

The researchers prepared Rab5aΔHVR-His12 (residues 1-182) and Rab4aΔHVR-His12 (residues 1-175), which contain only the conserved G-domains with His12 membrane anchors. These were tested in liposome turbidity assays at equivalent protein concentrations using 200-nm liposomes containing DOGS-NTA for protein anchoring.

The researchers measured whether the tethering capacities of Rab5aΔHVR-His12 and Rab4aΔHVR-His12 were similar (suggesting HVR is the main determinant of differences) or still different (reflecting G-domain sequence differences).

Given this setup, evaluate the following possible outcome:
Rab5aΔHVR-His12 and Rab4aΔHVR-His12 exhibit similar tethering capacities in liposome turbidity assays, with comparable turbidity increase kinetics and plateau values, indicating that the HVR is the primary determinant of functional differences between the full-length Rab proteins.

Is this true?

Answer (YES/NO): YES